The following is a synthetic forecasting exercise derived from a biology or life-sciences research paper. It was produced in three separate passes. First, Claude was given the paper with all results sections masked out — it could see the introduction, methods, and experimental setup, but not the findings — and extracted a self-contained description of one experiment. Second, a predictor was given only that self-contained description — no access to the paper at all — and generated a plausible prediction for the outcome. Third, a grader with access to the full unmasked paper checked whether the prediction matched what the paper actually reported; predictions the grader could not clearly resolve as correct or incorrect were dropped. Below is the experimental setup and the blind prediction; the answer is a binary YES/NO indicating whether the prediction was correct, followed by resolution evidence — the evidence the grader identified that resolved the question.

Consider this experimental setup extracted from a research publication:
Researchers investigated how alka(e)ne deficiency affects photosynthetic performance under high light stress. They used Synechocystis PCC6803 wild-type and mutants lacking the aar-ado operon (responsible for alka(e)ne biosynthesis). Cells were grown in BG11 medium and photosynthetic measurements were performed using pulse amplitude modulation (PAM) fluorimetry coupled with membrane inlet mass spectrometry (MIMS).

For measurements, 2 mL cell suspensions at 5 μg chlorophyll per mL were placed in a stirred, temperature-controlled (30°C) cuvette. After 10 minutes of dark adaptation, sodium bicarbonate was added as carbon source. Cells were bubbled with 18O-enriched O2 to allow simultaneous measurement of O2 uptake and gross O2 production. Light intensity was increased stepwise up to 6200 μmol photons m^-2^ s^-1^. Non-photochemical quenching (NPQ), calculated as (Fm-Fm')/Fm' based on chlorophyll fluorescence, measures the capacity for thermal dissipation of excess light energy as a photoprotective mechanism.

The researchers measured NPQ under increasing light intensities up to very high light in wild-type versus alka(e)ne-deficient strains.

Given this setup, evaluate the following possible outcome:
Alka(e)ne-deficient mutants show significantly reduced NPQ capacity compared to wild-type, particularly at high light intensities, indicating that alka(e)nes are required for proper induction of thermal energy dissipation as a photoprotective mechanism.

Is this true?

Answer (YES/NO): NO